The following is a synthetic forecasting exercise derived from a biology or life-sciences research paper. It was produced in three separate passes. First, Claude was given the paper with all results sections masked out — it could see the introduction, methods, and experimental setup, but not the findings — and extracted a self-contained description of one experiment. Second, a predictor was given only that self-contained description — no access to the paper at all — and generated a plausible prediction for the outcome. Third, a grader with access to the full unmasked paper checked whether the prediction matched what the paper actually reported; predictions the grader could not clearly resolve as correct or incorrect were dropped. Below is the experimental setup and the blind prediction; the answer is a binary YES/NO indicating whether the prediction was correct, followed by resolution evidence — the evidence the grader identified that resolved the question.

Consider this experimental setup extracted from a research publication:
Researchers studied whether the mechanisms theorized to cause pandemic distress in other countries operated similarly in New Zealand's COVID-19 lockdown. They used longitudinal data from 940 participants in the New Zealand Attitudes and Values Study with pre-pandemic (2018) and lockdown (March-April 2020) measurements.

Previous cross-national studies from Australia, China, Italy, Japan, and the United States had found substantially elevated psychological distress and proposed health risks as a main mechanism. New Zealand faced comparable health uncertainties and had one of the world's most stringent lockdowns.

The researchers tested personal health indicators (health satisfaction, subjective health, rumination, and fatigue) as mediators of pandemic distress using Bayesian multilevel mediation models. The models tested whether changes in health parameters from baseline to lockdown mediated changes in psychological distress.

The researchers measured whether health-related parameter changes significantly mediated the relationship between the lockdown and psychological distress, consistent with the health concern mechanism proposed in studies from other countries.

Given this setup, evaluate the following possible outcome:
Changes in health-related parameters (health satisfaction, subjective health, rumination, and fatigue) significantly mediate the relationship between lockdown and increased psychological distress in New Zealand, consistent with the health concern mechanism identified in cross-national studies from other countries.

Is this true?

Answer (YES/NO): NO